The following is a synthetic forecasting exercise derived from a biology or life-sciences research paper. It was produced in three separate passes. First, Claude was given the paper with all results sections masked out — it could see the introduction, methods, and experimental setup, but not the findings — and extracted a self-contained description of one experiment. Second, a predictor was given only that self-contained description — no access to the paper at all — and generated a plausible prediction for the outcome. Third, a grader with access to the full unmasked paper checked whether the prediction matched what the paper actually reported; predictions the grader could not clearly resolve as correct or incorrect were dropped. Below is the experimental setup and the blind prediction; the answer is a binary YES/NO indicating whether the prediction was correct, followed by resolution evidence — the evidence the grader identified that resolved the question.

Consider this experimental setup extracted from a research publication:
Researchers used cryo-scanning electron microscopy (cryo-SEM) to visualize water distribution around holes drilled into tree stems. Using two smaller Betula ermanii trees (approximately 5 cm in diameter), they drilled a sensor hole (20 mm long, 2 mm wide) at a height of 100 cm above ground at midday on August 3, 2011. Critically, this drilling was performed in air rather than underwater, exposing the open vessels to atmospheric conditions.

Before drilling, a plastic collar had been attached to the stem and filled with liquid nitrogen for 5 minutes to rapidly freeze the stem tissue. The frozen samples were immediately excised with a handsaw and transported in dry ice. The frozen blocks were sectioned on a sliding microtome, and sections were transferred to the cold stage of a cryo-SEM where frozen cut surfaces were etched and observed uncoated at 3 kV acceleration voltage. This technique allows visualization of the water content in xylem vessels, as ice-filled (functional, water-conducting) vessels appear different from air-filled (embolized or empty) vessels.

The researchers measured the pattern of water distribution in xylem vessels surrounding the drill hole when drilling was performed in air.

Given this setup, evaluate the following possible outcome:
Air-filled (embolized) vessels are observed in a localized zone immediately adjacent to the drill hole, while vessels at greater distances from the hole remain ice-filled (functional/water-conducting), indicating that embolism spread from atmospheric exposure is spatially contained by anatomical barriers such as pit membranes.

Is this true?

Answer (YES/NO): YES